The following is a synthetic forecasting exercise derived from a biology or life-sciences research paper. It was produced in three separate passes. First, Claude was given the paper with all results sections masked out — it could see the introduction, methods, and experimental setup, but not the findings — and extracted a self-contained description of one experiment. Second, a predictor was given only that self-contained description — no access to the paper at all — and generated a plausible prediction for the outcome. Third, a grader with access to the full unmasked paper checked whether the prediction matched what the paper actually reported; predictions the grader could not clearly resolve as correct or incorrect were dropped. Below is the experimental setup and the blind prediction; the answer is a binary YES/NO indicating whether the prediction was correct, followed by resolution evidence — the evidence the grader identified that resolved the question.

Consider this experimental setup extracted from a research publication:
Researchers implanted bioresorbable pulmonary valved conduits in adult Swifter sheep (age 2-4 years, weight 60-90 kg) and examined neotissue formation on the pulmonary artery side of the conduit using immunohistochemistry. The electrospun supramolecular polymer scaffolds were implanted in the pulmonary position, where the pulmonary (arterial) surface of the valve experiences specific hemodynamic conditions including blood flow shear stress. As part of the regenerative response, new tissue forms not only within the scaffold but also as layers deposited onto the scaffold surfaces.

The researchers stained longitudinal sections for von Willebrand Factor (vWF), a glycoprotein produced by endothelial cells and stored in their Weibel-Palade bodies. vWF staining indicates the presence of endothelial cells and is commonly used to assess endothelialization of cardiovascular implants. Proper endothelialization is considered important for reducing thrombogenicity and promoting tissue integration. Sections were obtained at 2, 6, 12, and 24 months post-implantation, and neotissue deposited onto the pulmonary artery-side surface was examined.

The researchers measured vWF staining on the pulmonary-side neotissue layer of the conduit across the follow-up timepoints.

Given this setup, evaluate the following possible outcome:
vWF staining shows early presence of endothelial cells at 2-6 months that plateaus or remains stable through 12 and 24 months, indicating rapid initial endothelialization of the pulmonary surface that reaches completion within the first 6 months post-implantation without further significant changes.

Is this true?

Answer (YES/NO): NO